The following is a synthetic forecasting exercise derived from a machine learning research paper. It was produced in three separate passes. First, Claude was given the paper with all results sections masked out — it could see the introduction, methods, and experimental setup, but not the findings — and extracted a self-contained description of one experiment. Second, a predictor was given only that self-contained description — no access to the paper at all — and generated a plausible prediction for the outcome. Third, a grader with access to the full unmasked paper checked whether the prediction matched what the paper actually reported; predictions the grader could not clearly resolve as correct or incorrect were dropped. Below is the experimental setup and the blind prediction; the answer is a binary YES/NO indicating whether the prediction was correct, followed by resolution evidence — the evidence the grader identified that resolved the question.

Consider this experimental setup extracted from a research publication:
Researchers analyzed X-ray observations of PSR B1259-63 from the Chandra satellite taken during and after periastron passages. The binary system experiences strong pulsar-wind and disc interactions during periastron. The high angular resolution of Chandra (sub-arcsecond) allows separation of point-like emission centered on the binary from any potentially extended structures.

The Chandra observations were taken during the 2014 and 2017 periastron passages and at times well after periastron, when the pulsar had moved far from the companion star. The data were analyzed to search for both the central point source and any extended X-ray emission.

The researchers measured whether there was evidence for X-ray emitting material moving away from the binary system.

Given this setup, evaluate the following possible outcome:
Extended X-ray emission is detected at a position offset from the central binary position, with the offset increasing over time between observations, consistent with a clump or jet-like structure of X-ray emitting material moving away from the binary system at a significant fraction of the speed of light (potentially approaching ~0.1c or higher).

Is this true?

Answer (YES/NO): YES